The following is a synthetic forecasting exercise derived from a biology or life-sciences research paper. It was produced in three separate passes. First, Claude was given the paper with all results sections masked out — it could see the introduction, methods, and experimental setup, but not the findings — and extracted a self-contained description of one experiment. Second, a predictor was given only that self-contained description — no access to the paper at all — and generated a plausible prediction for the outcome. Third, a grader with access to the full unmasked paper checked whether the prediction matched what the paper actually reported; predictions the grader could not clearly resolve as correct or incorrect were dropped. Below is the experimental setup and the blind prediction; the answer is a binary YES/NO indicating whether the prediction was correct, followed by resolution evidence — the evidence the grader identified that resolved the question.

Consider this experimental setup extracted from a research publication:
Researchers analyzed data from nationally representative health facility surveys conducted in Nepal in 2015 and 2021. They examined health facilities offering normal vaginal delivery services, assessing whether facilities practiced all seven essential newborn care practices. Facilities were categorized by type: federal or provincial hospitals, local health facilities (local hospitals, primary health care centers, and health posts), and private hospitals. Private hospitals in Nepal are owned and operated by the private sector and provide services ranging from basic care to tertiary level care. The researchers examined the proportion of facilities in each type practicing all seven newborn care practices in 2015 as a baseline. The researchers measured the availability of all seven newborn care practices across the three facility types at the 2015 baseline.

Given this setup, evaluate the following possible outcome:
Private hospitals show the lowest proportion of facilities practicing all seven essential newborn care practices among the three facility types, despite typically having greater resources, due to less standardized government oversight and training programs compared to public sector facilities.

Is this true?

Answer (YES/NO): YES